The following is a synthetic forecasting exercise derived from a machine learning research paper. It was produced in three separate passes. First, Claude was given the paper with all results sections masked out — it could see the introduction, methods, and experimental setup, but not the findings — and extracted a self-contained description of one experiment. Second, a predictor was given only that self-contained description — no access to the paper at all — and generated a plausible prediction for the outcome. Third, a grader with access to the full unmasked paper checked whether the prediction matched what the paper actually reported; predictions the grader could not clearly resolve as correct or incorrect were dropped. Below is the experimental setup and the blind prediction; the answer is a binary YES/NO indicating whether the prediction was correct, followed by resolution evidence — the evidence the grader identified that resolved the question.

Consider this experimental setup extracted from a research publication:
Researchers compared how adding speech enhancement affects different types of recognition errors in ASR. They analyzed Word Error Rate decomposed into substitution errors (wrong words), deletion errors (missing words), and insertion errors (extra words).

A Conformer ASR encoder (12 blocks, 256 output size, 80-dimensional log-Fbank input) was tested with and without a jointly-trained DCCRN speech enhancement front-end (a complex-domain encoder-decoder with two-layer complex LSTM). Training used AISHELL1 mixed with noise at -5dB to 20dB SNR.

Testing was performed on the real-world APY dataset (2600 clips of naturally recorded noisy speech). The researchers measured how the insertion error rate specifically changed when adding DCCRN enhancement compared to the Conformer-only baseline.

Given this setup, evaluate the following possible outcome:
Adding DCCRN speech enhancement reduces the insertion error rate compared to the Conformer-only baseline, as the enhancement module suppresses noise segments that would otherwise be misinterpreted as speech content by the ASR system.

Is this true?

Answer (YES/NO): NO